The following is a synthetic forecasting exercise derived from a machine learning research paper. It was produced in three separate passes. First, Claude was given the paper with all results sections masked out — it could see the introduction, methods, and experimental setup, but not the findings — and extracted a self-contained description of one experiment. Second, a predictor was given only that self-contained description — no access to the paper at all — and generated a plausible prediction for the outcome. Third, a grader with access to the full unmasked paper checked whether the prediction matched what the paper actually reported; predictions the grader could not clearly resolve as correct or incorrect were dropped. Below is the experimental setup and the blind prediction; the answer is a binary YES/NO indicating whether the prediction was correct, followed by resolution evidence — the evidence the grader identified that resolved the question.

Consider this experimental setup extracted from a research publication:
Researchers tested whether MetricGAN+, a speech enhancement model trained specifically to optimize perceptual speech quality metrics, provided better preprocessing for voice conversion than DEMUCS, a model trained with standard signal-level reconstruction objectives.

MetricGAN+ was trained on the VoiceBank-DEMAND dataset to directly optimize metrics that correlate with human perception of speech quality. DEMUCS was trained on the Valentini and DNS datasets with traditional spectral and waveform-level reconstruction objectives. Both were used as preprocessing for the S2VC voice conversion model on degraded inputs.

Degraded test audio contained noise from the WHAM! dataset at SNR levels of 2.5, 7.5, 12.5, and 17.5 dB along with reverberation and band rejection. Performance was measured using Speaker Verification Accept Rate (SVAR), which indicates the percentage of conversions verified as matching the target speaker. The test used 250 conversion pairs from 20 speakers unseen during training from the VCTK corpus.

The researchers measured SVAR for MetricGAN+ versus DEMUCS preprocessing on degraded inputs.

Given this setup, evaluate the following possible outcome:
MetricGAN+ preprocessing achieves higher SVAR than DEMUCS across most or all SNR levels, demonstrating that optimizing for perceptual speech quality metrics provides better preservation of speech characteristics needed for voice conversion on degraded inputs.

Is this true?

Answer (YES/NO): NO